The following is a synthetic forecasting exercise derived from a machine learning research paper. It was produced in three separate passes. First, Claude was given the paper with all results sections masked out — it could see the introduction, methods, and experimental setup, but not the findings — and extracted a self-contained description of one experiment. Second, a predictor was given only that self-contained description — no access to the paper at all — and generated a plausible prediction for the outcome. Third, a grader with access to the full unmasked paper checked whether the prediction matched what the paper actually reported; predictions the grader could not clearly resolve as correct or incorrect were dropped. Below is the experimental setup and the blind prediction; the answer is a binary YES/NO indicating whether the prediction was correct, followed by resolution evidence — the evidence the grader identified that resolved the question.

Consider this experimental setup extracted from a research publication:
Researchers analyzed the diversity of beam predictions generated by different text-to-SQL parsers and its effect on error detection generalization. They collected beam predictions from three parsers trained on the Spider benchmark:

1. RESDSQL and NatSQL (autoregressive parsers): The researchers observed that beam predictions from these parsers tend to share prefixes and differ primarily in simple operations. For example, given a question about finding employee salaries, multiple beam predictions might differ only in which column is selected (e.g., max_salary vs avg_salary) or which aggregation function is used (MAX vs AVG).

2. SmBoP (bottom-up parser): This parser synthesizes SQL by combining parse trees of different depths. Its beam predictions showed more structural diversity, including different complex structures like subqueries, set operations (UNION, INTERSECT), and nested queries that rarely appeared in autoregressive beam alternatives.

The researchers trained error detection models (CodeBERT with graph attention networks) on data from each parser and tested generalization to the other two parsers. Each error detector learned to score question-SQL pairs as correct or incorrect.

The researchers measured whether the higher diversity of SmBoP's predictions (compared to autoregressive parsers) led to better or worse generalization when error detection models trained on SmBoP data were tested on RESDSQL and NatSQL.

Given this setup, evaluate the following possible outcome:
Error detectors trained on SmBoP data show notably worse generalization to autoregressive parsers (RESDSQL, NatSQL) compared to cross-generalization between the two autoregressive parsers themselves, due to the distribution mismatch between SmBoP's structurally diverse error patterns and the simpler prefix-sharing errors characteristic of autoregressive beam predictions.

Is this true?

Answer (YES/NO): NO